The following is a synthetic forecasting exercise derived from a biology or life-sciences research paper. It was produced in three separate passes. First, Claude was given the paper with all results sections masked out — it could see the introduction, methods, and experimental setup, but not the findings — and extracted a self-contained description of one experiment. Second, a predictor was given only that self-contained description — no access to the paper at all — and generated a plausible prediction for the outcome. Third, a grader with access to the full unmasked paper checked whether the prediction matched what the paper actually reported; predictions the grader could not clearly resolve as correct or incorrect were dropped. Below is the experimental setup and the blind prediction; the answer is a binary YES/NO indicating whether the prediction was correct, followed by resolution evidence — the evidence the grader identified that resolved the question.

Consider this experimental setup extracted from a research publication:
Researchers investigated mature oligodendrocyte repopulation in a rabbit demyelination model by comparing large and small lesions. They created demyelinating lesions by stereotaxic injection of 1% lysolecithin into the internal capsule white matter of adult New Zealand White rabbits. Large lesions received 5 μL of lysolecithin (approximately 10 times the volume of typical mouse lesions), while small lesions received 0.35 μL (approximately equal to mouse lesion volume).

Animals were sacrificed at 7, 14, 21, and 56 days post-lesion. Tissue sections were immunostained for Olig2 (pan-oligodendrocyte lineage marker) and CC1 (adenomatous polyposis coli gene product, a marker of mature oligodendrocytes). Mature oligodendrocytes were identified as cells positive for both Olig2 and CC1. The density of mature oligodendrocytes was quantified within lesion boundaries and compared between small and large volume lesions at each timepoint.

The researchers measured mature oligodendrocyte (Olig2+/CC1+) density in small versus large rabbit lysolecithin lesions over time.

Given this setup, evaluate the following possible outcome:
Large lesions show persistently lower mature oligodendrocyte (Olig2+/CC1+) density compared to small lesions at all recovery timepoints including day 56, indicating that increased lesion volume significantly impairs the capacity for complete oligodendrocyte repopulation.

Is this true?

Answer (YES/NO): YES